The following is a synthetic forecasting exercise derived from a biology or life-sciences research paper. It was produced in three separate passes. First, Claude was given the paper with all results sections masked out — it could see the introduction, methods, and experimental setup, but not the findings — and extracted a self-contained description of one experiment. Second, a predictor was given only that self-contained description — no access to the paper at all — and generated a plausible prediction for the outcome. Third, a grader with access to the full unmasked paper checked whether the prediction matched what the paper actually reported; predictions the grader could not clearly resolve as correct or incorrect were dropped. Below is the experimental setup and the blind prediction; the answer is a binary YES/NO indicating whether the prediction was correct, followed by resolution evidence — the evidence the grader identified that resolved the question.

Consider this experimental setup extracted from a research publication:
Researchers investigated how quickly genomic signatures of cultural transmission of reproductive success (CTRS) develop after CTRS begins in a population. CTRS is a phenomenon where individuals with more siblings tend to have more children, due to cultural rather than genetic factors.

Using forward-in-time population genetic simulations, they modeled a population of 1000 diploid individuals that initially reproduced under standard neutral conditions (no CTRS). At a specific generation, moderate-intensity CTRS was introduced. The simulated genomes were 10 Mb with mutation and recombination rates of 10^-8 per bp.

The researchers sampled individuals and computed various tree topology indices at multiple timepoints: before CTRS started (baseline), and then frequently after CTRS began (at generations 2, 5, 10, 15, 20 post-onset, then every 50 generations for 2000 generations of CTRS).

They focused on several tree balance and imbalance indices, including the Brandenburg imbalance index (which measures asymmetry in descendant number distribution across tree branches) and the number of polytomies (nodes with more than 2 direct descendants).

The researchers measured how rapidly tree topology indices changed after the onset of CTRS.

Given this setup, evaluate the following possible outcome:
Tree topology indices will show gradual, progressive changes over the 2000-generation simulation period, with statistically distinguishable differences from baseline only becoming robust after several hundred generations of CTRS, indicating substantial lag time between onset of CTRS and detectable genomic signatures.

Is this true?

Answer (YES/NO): NO